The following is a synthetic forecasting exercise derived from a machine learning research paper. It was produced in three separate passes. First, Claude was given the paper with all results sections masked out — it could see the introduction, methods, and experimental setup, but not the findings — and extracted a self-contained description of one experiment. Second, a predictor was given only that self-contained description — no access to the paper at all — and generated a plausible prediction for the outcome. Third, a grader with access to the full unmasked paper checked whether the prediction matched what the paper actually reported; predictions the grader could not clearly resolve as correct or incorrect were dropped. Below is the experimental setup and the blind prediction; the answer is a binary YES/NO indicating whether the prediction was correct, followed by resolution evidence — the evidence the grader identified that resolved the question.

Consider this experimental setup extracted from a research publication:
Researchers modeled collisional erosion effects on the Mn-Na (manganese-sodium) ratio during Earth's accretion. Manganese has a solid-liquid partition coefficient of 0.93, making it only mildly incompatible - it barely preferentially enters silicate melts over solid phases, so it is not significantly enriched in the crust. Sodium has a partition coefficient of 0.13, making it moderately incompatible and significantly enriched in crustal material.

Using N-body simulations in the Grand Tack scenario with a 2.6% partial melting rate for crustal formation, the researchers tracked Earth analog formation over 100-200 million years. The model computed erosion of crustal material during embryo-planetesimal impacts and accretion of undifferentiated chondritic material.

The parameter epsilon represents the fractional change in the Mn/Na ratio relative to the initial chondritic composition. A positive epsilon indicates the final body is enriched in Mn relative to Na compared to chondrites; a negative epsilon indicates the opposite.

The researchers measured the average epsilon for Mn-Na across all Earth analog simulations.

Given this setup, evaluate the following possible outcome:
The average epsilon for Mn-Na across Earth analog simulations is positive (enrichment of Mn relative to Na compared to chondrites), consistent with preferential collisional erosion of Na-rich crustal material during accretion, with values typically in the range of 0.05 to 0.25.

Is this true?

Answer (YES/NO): YES